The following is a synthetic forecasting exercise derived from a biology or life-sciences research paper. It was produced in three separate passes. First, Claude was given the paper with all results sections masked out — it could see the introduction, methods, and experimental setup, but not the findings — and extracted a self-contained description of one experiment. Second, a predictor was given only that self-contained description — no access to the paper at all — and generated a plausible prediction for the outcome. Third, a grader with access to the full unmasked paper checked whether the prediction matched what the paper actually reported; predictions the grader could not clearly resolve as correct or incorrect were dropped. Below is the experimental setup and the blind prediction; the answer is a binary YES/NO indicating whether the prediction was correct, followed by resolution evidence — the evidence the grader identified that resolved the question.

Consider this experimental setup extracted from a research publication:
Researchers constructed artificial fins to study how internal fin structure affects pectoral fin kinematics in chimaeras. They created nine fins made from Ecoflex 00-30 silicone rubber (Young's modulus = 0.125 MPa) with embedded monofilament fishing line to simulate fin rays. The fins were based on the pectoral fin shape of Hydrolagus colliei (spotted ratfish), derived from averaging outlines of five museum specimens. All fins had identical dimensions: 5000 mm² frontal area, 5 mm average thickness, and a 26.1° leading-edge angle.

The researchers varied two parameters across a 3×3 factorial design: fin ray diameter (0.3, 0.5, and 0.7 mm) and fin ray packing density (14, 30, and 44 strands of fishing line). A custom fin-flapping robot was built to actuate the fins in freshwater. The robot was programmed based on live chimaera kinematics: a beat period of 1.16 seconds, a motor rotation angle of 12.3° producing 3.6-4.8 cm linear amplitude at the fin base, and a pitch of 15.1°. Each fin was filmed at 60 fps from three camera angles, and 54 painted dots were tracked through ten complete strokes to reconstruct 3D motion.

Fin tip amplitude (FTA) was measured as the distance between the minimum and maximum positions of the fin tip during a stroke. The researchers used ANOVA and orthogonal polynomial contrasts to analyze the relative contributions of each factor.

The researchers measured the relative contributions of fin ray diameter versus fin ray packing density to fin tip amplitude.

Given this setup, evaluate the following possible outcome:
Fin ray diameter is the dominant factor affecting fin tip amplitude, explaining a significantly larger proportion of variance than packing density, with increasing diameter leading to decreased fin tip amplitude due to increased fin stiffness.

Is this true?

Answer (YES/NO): YES